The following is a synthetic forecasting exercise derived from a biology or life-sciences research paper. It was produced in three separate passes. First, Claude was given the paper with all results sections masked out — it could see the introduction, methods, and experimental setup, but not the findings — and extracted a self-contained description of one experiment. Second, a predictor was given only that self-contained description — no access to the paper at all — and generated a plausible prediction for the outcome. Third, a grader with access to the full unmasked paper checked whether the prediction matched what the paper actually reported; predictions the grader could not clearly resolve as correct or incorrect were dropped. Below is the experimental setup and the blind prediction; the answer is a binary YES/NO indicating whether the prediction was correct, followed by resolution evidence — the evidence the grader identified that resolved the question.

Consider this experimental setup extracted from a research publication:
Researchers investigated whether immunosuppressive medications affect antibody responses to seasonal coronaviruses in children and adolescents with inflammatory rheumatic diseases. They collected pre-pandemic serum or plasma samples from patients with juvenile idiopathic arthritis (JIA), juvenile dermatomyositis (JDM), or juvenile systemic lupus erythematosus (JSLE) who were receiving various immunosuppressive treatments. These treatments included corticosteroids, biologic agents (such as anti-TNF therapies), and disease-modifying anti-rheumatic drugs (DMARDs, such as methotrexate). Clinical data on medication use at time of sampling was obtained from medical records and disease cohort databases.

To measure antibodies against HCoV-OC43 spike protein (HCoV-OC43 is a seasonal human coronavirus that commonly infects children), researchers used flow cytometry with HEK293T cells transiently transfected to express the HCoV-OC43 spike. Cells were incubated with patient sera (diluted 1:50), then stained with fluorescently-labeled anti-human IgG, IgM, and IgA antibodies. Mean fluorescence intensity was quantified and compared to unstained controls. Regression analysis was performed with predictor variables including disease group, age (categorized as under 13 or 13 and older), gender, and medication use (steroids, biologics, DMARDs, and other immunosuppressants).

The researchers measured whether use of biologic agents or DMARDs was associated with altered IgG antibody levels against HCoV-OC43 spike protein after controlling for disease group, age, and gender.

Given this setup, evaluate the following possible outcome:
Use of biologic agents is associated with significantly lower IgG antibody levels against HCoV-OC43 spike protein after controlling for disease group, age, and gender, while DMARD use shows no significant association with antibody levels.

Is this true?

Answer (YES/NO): NO